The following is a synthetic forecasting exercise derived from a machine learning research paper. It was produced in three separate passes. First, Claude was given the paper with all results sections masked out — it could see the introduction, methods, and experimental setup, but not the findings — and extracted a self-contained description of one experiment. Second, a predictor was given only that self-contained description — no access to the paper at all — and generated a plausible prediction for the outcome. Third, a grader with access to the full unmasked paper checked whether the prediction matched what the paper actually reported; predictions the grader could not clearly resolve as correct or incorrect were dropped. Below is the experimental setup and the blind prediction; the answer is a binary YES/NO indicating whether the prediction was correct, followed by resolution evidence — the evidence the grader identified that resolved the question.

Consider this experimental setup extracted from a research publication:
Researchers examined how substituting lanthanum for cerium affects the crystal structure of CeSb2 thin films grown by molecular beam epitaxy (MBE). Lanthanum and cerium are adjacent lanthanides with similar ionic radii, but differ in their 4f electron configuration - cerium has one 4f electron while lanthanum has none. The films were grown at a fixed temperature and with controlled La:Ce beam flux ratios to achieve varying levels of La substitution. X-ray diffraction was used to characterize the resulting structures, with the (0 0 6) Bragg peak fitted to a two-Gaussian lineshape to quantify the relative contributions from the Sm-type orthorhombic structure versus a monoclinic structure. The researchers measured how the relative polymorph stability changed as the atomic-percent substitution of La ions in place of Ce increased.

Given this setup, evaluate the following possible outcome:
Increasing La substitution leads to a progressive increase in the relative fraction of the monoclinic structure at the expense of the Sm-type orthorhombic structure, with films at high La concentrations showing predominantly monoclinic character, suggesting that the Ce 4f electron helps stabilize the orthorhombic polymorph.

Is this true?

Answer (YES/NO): YES